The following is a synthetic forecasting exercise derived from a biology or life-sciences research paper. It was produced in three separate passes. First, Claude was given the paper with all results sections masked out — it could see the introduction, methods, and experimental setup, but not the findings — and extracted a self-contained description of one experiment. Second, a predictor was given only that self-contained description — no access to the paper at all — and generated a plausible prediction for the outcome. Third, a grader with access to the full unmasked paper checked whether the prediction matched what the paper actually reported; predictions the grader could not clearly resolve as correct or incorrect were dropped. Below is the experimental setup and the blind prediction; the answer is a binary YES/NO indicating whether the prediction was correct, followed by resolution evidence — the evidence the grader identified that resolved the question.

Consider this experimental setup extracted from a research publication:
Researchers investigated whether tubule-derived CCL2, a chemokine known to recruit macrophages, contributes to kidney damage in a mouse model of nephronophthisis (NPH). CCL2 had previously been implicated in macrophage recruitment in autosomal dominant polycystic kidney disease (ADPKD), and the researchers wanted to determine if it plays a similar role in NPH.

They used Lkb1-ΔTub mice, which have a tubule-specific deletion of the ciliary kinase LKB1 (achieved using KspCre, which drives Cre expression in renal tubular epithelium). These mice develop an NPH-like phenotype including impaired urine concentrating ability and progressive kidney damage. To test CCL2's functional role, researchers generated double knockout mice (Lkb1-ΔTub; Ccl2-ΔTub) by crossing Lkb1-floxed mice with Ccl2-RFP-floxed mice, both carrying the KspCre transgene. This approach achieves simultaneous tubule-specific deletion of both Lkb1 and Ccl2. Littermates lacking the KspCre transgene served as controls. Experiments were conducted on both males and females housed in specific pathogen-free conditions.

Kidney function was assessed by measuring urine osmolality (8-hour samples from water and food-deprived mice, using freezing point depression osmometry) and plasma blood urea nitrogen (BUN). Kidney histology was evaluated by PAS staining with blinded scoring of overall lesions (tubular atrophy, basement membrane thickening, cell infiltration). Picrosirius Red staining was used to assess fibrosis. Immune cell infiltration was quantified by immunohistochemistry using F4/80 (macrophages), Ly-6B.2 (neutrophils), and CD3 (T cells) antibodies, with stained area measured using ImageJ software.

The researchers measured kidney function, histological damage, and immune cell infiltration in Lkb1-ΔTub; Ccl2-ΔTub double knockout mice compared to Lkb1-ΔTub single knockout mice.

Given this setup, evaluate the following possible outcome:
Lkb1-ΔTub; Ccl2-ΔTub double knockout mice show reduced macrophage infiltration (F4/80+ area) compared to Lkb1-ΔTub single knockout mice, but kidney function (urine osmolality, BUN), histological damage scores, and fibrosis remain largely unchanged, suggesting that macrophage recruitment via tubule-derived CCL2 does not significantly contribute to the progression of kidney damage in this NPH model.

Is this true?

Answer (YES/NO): NO